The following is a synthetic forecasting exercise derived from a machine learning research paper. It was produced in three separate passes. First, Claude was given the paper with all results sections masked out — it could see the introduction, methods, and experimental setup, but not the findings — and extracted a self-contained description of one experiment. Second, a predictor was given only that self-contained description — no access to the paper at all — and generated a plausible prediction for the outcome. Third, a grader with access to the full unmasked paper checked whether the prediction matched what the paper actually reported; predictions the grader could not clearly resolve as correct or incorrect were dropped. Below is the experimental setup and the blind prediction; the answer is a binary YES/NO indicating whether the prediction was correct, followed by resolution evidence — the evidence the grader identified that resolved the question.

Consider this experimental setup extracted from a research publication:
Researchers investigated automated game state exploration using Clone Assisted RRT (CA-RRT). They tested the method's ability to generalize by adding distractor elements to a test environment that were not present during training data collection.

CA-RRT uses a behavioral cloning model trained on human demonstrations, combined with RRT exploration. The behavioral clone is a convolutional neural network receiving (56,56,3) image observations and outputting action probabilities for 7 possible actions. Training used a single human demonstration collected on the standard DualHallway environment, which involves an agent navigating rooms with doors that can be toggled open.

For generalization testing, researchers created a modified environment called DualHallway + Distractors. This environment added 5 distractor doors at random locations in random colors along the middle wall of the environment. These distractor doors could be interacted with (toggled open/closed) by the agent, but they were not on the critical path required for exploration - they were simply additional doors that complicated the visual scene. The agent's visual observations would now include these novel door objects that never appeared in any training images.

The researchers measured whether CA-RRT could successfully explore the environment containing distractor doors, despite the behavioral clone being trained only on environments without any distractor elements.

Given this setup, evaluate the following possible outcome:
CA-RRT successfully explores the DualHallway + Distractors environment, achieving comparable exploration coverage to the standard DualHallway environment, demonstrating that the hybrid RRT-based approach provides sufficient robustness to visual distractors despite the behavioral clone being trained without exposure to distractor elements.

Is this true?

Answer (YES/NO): YES